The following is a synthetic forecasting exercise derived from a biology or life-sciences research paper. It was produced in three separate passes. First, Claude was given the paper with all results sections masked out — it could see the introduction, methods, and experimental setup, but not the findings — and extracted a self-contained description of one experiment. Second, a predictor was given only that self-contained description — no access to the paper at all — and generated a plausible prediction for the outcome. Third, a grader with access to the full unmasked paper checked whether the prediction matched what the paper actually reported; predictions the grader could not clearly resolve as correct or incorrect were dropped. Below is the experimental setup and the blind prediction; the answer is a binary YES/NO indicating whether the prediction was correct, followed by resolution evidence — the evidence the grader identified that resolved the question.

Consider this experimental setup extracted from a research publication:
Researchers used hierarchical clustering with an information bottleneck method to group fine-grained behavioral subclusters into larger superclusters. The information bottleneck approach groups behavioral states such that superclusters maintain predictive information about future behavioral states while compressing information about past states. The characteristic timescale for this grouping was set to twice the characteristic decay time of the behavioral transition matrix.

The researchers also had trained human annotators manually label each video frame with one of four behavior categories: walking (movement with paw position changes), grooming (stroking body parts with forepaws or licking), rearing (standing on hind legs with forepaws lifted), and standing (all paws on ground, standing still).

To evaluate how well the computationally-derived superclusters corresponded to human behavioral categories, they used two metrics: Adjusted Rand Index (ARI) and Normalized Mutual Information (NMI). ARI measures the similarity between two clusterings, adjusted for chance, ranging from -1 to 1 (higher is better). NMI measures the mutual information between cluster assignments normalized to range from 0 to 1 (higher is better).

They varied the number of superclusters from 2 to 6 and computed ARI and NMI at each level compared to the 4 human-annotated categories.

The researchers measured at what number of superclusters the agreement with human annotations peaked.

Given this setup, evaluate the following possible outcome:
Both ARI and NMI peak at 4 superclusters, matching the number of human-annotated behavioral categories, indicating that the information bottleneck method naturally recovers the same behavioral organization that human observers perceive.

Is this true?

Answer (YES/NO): NO